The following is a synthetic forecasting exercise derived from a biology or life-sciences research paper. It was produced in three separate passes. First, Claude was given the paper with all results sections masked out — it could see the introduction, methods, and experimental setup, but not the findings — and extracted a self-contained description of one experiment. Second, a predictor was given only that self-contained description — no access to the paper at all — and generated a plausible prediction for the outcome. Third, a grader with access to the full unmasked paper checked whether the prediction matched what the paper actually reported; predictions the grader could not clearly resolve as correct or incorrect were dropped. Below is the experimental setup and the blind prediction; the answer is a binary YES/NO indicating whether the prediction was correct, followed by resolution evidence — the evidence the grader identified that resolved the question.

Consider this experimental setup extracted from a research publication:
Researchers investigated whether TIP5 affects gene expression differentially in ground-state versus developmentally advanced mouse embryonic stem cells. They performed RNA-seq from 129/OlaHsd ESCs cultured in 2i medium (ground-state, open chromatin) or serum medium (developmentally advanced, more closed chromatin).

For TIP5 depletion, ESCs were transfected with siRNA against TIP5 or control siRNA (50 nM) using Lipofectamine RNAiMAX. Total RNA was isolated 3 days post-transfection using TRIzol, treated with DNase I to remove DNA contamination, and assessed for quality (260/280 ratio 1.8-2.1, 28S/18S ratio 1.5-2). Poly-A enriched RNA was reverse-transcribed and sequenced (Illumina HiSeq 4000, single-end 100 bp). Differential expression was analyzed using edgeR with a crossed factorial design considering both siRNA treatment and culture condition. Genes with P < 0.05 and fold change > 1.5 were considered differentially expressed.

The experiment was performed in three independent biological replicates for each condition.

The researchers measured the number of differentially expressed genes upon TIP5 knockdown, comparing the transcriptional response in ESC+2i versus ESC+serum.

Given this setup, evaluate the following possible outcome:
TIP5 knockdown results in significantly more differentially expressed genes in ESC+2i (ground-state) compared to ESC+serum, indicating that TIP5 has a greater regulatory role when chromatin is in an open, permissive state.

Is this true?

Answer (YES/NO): YES